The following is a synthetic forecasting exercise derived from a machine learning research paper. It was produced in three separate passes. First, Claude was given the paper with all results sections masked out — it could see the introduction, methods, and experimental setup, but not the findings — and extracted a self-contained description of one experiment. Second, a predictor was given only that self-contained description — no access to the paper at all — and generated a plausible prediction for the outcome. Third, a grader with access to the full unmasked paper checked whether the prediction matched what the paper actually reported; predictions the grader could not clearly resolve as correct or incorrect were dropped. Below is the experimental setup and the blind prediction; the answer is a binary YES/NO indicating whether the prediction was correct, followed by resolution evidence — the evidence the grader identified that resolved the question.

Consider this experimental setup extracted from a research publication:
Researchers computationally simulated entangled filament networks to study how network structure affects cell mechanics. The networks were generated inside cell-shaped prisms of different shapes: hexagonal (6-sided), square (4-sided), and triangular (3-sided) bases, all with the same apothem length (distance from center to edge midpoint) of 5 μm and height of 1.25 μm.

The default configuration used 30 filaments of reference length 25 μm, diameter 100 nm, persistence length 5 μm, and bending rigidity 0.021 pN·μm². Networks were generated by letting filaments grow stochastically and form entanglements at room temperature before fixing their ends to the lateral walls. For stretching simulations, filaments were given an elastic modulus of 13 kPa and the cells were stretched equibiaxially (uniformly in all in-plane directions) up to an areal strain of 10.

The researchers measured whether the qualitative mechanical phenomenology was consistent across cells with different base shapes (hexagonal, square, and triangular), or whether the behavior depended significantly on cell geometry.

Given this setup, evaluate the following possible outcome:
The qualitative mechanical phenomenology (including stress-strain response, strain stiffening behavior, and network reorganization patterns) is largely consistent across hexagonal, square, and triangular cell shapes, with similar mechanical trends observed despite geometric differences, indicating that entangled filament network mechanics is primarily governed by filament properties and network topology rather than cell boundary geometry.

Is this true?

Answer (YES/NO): YES